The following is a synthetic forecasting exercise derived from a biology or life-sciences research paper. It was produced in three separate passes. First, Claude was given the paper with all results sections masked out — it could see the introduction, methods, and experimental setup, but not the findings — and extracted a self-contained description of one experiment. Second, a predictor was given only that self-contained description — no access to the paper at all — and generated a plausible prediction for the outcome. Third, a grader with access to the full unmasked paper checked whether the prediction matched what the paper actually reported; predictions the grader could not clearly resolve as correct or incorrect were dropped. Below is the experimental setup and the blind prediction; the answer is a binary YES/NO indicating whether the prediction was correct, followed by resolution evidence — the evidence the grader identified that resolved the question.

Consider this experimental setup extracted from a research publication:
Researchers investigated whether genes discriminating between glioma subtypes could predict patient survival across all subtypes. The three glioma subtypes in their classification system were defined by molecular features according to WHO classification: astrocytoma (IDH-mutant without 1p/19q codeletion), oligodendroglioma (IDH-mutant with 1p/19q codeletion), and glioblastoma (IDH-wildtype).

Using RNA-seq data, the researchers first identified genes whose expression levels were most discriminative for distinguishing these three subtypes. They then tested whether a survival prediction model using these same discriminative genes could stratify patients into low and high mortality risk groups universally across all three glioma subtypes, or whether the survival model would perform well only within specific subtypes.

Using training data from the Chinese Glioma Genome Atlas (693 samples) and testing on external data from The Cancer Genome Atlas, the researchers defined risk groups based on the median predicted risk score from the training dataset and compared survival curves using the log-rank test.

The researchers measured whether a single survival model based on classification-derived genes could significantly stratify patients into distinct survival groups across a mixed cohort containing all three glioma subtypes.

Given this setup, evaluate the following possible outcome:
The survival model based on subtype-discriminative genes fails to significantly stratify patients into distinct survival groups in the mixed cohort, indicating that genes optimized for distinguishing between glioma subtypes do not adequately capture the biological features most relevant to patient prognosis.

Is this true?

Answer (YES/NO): NO